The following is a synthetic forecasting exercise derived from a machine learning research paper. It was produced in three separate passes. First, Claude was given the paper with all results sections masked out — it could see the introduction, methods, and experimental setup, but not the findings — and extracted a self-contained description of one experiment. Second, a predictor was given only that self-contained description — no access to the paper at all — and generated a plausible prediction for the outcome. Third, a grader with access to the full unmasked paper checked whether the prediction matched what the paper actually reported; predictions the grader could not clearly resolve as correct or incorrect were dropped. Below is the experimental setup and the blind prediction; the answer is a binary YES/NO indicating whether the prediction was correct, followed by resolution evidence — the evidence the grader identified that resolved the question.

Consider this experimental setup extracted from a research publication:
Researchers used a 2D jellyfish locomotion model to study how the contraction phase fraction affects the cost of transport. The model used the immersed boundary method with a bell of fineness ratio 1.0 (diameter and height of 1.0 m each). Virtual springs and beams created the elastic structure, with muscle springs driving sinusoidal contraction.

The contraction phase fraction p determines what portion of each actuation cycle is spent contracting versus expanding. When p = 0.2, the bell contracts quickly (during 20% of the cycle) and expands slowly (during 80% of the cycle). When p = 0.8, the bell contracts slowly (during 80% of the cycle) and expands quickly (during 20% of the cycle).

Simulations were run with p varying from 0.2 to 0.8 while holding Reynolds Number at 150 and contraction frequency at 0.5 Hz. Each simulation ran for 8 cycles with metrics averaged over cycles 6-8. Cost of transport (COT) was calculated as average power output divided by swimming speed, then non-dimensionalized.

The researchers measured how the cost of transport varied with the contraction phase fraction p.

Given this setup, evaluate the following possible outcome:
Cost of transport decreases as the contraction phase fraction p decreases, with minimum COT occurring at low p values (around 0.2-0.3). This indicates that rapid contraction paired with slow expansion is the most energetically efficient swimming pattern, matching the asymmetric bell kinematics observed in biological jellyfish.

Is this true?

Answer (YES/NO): YES